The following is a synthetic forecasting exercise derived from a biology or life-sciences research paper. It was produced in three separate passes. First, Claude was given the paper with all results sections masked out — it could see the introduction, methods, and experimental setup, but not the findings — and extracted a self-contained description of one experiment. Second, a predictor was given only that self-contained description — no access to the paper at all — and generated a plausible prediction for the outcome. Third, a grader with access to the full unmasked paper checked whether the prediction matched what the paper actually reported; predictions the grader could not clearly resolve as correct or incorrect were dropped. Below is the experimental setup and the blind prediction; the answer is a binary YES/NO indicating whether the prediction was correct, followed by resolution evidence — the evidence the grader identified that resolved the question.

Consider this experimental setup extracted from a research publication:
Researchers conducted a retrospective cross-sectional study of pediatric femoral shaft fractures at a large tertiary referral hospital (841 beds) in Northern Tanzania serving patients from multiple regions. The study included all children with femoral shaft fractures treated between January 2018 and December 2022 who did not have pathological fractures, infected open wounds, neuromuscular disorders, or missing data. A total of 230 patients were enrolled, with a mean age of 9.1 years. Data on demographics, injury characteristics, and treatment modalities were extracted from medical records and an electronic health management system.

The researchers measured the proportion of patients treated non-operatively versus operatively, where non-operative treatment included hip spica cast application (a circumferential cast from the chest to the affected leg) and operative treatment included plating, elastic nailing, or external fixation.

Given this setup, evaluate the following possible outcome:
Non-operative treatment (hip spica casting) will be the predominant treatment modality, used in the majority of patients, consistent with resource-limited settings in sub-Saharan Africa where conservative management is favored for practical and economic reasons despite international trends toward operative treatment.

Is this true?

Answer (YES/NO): NO